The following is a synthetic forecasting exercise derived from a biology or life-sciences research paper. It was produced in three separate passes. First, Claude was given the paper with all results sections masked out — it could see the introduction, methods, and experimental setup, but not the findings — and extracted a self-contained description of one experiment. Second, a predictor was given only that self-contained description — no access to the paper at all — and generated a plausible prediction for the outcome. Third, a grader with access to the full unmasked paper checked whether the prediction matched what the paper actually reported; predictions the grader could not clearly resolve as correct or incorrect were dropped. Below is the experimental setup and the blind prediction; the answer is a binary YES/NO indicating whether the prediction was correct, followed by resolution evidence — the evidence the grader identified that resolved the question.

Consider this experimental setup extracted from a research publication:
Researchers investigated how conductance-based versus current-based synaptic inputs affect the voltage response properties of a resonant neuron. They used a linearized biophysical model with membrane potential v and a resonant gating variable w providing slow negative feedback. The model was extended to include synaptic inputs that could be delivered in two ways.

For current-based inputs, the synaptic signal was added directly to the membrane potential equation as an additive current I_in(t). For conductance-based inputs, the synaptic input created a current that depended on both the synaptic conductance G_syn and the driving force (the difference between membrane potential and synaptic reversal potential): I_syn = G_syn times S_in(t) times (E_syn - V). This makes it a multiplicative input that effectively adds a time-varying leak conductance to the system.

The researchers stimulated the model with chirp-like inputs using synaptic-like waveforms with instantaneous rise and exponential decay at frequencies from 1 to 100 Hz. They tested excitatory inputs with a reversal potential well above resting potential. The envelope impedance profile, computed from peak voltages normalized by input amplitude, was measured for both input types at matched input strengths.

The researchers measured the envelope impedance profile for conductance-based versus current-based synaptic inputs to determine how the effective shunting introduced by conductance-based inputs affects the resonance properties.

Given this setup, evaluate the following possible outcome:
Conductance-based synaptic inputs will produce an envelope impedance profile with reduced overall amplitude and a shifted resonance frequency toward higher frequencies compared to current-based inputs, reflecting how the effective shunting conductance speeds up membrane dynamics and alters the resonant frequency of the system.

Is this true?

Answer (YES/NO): NO